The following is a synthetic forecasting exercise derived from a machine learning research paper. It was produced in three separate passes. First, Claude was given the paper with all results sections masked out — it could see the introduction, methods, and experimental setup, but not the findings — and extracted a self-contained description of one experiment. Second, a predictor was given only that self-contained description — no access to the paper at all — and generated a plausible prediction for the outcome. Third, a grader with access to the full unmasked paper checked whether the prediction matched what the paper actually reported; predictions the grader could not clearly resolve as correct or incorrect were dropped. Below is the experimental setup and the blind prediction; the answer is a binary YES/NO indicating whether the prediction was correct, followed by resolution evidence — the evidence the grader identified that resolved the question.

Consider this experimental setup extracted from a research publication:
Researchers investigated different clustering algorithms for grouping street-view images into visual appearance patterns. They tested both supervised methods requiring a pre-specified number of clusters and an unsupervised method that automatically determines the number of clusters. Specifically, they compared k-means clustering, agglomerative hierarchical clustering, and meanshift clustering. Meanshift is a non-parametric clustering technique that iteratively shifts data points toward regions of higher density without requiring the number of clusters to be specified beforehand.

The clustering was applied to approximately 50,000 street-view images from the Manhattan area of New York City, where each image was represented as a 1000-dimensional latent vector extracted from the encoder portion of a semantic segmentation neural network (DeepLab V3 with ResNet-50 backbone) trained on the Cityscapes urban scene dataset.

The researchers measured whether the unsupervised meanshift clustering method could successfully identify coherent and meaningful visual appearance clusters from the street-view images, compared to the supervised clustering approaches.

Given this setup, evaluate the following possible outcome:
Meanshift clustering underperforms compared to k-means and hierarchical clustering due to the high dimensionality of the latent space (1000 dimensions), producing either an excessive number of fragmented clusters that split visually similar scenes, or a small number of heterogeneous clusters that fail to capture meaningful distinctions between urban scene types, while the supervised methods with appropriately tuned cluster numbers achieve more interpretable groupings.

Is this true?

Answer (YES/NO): NO